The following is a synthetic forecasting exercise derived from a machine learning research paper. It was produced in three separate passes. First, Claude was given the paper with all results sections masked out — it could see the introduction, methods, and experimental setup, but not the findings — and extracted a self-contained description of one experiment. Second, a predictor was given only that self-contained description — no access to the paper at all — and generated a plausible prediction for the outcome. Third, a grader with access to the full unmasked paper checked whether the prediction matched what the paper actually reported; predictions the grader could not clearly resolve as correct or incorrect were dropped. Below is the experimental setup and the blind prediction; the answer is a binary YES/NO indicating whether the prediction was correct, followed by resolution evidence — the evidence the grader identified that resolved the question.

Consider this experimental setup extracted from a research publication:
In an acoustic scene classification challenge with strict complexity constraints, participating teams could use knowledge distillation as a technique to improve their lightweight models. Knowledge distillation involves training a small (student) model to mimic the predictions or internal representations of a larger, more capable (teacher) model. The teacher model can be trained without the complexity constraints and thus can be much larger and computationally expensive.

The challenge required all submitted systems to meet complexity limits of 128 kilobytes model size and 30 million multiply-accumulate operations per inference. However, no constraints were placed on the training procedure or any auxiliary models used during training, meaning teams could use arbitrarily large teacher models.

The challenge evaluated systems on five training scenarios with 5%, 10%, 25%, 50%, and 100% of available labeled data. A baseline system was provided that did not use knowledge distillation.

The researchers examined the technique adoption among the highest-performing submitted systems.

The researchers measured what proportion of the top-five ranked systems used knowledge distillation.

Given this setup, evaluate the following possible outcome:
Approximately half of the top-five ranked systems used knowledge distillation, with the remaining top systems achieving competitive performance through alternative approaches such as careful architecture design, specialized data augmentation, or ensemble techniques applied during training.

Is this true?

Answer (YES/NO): NO